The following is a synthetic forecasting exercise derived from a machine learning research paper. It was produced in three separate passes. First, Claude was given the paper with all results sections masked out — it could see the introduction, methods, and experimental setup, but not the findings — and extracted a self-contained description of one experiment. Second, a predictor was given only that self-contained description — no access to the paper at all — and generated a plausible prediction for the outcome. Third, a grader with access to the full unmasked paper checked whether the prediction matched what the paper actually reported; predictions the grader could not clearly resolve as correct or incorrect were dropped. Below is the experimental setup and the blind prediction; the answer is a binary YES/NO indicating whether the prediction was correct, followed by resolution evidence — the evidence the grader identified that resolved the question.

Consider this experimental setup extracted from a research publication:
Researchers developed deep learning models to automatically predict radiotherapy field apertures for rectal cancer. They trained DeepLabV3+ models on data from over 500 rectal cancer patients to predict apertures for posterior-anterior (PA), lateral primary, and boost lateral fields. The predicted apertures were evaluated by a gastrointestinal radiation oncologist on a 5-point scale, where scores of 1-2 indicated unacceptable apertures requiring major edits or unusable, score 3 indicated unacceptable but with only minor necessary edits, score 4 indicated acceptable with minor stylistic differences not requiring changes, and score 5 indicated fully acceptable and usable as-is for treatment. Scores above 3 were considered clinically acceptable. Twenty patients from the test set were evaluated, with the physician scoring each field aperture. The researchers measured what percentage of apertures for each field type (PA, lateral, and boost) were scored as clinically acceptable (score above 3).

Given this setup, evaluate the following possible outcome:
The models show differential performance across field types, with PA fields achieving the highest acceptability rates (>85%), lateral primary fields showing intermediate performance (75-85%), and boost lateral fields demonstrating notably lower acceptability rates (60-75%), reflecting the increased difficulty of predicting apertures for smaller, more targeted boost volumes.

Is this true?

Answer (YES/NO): NO